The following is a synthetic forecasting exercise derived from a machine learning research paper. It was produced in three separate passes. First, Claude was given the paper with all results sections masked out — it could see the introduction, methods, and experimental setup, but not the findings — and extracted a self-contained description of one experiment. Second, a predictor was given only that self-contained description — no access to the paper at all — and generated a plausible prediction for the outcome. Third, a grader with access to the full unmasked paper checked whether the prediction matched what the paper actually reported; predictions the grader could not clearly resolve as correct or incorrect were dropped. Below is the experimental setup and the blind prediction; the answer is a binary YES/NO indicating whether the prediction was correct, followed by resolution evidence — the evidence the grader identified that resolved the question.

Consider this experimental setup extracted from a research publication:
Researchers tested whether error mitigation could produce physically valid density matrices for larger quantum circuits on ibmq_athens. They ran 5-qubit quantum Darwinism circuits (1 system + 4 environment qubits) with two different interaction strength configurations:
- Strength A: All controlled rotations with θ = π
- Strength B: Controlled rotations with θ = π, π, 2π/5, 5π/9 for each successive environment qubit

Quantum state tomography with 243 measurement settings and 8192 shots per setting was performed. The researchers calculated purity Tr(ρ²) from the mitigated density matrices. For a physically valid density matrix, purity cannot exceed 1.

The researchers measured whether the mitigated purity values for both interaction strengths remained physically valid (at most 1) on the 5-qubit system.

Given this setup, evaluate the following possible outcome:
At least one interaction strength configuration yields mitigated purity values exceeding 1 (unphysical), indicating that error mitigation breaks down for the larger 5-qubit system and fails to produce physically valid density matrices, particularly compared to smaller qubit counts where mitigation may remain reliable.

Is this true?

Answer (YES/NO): NO